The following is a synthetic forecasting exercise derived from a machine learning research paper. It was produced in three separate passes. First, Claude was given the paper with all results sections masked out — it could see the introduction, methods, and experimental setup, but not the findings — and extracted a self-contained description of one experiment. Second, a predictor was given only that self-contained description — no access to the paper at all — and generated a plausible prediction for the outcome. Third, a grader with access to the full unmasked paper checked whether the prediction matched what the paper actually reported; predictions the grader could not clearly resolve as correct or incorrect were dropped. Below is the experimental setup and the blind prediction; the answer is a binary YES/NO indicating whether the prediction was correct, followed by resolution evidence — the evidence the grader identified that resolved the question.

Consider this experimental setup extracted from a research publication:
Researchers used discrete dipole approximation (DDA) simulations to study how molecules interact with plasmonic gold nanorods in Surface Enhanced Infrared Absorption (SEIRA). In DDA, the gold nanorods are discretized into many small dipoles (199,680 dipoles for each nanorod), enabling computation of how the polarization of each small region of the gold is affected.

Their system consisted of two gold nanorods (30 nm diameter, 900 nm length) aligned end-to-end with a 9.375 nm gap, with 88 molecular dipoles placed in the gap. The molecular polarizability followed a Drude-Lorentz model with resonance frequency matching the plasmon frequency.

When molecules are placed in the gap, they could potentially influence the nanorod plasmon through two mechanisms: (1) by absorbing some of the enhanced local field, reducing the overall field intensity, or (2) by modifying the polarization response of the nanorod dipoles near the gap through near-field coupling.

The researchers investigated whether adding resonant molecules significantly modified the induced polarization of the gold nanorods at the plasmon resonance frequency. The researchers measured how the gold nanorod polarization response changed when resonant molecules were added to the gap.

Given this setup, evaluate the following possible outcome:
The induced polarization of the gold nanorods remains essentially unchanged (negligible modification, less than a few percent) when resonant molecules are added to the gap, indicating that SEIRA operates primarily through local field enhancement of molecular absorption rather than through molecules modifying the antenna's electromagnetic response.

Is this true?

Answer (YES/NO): NO